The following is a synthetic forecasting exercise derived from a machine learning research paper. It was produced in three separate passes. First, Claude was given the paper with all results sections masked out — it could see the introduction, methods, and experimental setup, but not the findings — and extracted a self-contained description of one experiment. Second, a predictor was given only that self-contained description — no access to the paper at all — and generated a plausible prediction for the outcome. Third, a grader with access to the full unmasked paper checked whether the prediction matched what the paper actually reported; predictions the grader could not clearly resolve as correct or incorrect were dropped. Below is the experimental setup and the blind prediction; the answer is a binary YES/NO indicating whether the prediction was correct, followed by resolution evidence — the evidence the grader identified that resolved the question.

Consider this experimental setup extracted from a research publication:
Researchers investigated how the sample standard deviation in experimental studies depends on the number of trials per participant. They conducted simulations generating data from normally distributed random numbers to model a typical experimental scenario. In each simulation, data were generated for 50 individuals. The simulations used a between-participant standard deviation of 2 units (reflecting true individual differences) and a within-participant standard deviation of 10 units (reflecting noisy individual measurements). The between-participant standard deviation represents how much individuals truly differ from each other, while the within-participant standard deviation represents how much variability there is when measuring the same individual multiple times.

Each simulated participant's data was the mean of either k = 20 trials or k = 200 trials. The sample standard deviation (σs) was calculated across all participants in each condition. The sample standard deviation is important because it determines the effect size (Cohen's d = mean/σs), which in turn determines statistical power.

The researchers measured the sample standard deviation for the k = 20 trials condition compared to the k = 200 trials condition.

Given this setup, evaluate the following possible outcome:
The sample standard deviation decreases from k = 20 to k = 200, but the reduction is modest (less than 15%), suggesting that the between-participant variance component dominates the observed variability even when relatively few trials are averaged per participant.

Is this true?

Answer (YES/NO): NO